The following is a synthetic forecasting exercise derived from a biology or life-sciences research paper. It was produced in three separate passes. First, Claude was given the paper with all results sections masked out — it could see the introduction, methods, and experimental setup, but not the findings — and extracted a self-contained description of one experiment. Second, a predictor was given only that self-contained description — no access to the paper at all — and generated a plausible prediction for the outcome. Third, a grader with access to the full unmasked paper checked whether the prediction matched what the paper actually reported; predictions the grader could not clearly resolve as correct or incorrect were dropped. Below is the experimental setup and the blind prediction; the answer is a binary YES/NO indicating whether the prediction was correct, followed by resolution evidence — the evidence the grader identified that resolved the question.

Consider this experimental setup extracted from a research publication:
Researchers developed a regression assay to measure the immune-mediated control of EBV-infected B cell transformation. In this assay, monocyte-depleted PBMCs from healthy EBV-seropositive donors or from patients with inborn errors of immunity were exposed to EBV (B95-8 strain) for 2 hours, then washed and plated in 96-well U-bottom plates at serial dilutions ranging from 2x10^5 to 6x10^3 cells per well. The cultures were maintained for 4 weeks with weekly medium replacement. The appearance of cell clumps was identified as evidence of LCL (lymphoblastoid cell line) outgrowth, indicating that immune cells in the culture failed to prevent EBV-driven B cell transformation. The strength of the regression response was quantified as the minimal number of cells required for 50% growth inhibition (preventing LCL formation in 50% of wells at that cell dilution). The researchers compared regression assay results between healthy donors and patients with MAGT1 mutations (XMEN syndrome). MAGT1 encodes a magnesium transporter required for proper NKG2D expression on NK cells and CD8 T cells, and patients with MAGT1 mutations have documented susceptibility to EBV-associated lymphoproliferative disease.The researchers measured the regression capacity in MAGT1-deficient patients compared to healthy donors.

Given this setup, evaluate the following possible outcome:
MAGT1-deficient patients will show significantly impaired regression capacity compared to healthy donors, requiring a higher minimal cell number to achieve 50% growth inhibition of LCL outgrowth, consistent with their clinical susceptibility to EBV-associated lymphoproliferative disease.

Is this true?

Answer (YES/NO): YES